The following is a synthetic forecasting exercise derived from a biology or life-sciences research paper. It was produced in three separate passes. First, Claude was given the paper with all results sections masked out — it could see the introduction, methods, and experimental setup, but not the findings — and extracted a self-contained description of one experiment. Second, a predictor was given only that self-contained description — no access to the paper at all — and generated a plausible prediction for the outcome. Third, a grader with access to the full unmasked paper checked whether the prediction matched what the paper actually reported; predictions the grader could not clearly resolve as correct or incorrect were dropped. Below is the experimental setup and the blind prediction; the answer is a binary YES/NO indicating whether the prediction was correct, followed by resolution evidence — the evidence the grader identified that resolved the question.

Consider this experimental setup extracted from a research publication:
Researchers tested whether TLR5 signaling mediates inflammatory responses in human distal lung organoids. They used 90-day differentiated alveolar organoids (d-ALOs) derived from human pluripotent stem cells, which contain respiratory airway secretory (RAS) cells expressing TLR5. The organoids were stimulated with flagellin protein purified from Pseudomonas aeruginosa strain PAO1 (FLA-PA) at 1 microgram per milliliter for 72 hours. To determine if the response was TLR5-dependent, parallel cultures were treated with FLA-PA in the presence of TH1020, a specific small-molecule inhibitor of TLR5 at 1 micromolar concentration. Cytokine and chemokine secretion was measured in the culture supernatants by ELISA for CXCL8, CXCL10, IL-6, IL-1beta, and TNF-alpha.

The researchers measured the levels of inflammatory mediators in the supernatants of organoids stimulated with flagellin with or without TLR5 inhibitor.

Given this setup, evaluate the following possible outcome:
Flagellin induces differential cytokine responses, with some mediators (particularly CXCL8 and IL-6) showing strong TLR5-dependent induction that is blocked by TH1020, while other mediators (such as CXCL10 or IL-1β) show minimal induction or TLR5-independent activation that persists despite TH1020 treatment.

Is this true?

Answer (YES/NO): NO